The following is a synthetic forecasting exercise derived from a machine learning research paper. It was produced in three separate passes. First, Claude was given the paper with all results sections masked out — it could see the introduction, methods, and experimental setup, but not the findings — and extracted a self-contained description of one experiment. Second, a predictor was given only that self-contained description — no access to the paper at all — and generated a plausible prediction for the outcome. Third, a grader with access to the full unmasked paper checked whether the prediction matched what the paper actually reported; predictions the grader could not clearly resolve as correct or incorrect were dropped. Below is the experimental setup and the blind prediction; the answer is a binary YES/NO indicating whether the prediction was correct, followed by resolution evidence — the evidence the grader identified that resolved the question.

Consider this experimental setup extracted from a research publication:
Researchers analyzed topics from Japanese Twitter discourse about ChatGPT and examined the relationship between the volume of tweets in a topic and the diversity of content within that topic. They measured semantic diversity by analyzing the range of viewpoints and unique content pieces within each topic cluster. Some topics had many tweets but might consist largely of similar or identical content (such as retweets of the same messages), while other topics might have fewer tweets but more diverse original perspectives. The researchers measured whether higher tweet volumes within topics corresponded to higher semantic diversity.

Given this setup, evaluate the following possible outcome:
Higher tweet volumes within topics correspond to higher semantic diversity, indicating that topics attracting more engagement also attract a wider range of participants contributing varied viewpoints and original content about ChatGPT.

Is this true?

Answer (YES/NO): NO